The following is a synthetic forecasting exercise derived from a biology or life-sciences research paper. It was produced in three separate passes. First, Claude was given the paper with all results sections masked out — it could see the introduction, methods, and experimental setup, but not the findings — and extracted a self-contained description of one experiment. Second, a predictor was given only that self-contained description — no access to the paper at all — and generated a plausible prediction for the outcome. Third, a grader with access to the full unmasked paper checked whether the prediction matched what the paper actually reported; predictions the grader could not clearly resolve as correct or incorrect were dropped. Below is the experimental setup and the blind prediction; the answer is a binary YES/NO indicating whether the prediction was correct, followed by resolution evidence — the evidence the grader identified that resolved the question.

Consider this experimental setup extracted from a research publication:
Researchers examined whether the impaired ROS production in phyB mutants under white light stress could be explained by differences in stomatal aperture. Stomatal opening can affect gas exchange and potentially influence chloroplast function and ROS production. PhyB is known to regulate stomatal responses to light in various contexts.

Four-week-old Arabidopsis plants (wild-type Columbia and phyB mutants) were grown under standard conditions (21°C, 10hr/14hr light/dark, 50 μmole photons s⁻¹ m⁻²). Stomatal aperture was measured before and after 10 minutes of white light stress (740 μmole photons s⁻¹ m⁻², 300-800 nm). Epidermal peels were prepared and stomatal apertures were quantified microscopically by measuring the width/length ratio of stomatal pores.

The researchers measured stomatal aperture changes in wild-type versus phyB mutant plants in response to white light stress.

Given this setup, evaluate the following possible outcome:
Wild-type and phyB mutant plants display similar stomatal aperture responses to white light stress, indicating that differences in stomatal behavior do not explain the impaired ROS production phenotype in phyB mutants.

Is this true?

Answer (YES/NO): NO